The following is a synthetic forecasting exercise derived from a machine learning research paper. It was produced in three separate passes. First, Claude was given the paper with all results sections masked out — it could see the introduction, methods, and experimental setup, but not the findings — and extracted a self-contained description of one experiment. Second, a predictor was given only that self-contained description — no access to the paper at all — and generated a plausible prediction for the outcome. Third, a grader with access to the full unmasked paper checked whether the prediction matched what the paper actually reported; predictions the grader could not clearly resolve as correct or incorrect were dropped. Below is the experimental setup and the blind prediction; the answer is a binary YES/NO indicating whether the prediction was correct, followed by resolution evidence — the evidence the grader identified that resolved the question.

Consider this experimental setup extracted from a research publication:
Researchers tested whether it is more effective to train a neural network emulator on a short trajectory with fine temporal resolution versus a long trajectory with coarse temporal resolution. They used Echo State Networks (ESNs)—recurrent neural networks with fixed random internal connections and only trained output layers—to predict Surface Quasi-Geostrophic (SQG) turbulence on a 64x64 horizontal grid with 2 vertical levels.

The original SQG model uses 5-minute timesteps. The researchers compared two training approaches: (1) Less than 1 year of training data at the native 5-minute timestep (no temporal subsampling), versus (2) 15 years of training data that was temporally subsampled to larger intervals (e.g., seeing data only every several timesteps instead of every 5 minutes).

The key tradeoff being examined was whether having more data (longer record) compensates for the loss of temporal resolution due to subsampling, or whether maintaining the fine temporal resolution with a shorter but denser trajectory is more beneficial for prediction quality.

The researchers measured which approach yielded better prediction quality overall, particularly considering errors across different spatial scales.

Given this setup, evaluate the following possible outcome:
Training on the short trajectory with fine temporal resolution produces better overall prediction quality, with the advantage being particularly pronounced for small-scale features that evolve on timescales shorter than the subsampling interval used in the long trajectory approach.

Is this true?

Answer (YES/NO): NO